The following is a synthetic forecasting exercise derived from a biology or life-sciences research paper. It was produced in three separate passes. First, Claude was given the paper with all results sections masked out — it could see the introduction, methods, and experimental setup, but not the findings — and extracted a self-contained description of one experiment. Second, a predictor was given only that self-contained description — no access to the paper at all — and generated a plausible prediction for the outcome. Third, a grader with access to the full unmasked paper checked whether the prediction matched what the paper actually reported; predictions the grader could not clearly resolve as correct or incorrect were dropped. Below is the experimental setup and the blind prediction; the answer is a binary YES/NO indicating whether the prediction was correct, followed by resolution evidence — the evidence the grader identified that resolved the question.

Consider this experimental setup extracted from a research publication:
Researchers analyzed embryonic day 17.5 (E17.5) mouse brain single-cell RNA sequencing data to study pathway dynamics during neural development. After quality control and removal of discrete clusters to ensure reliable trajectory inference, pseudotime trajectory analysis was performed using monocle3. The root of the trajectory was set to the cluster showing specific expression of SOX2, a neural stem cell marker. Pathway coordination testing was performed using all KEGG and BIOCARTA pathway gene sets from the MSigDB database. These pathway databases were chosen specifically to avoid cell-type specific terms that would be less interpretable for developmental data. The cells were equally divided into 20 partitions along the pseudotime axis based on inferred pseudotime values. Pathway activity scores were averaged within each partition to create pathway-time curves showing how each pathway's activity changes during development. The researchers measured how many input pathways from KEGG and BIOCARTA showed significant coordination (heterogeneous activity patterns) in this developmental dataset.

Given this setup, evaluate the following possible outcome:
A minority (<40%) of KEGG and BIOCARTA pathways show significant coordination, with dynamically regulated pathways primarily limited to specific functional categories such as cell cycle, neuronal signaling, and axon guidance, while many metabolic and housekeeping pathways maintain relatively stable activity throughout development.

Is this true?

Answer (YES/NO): YES